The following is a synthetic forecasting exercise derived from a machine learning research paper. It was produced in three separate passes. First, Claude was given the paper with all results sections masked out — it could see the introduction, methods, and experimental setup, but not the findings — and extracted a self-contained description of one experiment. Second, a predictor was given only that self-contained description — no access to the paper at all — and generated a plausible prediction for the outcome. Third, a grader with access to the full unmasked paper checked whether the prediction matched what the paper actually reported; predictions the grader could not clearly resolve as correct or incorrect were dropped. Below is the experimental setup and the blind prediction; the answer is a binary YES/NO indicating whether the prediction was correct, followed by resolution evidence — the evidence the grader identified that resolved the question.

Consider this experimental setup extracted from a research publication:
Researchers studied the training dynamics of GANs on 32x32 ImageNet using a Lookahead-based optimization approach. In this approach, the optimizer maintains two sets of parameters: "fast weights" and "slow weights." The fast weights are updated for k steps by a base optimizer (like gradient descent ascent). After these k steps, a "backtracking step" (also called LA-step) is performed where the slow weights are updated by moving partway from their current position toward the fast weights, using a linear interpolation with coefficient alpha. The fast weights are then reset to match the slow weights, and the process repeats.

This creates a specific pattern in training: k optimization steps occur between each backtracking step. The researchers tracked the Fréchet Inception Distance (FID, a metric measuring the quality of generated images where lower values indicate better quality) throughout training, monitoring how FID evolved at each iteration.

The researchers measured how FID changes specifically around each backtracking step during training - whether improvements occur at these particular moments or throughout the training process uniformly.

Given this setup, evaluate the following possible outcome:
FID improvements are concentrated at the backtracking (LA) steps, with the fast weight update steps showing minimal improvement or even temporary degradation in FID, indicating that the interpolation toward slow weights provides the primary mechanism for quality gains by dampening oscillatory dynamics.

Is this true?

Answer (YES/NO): YES